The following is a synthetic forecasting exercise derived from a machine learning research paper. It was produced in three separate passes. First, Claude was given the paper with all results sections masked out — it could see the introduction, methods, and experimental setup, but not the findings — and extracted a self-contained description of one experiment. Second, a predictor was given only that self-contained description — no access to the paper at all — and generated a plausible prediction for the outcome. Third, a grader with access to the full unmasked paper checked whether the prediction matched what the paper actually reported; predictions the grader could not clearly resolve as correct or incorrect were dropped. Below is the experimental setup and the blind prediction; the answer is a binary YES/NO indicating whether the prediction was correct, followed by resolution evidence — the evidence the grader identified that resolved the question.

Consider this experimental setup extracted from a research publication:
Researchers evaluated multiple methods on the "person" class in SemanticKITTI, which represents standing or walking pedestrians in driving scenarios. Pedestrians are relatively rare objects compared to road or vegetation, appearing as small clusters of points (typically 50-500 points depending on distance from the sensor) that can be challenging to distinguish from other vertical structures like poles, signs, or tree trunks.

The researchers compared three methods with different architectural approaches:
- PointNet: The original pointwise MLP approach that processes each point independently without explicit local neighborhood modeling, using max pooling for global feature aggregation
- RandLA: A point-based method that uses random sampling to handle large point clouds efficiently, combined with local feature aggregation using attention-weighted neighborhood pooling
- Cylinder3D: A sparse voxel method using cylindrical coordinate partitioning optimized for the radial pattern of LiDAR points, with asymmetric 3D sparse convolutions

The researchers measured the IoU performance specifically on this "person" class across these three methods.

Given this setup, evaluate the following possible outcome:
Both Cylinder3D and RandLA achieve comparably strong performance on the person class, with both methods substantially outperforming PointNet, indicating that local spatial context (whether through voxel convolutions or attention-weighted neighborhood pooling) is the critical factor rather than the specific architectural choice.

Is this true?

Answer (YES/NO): NO